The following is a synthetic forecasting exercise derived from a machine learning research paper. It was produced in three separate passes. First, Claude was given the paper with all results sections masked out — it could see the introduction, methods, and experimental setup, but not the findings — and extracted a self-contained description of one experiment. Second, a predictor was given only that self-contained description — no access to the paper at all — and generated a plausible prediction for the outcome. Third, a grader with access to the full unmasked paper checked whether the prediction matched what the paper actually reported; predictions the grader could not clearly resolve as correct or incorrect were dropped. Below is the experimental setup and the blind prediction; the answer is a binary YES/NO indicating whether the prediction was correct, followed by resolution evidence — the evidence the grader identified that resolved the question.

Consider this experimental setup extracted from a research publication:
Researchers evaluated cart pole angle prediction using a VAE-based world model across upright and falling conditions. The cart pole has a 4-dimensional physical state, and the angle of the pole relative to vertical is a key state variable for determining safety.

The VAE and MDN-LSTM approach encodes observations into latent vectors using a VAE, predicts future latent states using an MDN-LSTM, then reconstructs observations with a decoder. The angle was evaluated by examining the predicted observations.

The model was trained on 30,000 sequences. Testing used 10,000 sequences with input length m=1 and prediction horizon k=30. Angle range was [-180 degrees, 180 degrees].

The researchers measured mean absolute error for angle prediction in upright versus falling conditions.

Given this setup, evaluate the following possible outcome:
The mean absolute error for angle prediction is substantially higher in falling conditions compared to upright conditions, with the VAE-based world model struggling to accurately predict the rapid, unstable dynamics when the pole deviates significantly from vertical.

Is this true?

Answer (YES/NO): YES